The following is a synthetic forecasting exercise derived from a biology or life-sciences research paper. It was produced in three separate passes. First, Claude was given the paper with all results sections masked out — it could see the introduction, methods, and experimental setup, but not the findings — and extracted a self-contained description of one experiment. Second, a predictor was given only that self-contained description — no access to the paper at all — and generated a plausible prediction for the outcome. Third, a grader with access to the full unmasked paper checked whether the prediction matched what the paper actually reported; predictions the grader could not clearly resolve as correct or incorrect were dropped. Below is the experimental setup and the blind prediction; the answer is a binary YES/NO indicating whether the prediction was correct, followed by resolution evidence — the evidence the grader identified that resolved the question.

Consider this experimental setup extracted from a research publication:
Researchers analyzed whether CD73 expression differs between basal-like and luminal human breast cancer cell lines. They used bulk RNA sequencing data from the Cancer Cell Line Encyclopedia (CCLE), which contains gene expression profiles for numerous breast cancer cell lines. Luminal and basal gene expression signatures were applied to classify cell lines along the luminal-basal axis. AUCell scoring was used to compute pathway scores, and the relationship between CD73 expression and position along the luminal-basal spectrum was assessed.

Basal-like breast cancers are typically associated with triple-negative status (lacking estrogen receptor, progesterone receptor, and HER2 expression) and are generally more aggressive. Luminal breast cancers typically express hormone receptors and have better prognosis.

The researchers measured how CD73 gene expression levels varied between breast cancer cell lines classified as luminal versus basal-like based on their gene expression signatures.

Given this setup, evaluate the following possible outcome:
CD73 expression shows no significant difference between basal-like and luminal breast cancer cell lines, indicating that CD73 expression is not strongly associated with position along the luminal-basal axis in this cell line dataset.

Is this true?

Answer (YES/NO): NO